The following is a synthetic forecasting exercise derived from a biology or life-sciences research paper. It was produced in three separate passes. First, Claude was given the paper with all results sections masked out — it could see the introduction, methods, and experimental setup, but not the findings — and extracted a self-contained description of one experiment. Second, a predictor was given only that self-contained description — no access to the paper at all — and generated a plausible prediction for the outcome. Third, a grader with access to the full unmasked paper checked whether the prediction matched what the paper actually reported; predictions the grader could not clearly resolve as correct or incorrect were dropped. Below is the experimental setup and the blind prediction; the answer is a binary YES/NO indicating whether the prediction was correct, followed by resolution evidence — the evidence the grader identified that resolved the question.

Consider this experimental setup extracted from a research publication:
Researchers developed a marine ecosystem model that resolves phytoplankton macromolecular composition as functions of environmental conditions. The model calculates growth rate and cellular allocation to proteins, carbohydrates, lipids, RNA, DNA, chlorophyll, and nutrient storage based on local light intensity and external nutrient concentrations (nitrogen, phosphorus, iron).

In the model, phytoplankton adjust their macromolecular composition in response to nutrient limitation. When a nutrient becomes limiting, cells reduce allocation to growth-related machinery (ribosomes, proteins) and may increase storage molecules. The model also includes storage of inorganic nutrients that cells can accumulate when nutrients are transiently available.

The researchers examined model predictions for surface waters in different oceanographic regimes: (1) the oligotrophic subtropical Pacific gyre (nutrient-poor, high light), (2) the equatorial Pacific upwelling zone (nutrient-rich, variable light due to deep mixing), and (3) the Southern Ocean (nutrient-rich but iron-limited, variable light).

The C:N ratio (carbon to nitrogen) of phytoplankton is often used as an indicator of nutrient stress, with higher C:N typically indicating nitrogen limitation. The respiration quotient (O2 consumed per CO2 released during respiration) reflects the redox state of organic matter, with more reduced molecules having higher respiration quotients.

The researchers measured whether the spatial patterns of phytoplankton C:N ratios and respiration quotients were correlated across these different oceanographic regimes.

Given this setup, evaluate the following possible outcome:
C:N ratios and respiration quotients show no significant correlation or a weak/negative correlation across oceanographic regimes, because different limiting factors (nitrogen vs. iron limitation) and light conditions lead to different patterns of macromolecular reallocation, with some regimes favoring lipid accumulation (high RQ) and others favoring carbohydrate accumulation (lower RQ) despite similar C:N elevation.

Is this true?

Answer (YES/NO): YES